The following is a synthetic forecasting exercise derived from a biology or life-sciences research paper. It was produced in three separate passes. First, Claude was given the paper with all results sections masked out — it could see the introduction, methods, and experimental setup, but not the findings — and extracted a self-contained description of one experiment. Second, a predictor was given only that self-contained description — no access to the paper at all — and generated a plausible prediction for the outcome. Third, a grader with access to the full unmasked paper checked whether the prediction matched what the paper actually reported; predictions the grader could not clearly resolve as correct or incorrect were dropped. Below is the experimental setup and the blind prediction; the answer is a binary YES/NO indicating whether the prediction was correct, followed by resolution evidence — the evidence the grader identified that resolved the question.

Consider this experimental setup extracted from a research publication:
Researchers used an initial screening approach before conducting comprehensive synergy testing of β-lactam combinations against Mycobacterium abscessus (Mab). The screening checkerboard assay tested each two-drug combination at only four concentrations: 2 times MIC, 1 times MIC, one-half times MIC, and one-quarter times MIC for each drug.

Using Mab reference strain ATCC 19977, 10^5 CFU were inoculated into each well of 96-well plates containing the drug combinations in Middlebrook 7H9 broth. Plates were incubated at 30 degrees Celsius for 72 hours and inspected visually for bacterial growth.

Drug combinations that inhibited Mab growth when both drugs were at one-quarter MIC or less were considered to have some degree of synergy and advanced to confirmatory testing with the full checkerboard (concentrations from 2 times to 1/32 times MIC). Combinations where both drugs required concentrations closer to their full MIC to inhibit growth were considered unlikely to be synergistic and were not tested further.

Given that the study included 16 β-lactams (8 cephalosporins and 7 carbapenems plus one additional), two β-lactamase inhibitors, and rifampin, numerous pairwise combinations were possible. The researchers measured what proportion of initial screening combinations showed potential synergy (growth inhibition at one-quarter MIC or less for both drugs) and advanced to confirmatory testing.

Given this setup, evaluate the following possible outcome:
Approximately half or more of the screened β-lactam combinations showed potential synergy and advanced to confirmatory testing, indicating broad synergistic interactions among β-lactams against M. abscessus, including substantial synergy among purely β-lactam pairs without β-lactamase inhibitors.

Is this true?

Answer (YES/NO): NO